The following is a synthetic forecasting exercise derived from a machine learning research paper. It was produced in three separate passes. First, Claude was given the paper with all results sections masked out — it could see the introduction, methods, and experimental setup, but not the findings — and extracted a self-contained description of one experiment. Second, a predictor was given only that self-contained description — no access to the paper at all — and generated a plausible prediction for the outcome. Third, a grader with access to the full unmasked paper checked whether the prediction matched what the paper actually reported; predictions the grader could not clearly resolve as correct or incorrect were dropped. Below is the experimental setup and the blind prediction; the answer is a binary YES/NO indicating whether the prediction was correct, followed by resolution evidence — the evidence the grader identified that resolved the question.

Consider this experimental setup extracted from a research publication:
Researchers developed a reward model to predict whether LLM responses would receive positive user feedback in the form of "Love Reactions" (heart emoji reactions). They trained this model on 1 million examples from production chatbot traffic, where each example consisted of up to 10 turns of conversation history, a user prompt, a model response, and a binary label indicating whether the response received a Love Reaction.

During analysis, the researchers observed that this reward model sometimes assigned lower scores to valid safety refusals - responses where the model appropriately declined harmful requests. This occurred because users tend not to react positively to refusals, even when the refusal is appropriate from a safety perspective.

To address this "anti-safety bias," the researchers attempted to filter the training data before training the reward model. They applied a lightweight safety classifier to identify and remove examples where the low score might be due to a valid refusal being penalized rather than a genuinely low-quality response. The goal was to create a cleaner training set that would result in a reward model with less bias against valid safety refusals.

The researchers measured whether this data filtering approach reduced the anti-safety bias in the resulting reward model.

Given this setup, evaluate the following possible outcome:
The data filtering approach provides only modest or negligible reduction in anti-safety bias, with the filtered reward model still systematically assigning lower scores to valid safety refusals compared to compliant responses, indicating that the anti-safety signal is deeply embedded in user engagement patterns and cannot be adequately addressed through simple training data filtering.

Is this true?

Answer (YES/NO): YES